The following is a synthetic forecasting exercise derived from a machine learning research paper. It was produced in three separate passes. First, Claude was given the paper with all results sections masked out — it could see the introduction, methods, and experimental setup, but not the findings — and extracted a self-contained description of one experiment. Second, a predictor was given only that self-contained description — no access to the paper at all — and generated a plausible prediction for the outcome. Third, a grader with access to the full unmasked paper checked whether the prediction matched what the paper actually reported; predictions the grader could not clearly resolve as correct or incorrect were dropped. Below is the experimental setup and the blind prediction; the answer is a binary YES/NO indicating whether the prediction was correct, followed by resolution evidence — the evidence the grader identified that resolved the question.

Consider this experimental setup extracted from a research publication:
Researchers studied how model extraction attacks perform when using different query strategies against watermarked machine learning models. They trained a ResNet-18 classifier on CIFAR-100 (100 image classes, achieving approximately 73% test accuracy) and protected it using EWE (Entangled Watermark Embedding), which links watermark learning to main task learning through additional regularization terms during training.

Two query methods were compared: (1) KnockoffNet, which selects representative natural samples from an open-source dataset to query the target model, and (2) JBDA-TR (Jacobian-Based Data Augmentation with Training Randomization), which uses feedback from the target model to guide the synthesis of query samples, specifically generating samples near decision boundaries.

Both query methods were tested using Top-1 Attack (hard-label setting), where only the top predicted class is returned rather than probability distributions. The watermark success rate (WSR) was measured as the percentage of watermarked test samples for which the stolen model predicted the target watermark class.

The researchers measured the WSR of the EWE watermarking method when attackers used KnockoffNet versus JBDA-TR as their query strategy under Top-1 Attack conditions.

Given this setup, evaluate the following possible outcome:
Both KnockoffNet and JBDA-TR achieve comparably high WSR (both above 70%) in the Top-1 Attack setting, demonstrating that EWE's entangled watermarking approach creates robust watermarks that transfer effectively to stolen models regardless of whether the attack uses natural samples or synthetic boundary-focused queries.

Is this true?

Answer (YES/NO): NO